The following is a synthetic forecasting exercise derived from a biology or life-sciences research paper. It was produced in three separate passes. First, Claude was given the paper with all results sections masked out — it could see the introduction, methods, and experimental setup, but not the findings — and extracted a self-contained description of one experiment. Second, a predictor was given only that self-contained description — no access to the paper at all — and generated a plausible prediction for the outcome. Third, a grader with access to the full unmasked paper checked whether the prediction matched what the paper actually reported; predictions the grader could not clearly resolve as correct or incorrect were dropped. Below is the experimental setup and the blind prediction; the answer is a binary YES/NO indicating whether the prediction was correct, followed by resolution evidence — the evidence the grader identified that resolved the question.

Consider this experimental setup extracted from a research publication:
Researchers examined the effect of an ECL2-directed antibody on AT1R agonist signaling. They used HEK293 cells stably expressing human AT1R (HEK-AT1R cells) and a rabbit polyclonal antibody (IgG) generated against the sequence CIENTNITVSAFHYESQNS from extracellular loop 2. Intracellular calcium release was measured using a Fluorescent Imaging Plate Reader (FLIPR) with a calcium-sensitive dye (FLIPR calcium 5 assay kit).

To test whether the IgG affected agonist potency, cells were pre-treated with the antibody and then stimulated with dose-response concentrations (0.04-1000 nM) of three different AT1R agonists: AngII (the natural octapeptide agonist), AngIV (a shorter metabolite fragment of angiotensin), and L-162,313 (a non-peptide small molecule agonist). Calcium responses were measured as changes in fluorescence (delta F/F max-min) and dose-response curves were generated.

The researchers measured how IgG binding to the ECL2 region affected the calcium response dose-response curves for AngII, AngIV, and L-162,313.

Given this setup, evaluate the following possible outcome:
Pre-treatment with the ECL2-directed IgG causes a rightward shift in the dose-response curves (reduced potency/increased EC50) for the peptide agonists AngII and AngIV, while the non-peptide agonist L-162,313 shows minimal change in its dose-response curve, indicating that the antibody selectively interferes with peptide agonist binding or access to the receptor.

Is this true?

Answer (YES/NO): NO